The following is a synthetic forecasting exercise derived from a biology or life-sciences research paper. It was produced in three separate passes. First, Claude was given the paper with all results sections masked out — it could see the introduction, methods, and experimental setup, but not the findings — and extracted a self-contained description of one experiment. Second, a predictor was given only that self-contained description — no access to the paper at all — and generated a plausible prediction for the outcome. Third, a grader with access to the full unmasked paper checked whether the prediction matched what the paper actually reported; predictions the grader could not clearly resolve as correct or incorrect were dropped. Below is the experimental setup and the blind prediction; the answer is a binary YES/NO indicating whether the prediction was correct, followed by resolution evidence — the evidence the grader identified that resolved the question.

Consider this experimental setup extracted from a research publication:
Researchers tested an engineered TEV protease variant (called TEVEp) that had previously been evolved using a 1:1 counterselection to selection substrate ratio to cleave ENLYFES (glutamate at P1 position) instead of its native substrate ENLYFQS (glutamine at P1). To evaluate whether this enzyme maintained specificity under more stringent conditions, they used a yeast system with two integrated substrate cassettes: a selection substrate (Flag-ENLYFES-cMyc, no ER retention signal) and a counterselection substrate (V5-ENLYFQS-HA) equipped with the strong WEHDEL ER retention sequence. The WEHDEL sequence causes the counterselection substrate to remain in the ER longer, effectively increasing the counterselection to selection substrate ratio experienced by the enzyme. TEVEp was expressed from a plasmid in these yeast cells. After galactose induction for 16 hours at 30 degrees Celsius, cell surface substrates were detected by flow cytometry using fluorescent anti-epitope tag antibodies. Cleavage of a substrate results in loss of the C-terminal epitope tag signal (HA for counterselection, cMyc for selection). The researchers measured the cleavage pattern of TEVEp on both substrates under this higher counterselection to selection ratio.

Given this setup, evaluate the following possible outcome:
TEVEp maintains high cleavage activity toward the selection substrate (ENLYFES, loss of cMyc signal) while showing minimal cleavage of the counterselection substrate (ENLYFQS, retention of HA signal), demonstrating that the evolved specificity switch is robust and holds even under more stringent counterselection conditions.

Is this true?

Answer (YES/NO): NO